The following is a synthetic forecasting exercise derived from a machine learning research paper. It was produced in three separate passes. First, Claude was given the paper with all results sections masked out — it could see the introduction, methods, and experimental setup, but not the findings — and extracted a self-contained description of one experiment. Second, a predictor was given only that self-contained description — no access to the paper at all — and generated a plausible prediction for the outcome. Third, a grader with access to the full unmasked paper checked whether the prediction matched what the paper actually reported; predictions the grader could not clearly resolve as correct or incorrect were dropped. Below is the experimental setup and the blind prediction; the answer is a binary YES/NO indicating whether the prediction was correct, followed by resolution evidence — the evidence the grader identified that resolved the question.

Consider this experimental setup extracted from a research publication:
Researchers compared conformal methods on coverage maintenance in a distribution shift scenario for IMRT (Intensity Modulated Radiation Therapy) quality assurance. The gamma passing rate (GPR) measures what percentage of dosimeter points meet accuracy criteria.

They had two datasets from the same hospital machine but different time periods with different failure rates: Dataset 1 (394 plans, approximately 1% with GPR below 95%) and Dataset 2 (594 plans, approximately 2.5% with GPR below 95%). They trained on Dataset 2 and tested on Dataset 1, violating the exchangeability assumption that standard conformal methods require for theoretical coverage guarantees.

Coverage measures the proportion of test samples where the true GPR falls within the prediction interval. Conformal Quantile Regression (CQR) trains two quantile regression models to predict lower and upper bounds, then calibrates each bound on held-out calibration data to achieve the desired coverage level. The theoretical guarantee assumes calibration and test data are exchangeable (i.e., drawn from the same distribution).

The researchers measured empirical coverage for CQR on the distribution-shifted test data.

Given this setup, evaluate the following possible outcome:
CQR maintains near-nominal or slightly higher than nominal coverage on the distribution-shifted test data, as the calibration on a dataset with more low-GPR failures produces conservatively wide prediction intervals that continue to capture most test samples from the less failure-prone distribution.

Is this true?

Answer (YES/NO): YES